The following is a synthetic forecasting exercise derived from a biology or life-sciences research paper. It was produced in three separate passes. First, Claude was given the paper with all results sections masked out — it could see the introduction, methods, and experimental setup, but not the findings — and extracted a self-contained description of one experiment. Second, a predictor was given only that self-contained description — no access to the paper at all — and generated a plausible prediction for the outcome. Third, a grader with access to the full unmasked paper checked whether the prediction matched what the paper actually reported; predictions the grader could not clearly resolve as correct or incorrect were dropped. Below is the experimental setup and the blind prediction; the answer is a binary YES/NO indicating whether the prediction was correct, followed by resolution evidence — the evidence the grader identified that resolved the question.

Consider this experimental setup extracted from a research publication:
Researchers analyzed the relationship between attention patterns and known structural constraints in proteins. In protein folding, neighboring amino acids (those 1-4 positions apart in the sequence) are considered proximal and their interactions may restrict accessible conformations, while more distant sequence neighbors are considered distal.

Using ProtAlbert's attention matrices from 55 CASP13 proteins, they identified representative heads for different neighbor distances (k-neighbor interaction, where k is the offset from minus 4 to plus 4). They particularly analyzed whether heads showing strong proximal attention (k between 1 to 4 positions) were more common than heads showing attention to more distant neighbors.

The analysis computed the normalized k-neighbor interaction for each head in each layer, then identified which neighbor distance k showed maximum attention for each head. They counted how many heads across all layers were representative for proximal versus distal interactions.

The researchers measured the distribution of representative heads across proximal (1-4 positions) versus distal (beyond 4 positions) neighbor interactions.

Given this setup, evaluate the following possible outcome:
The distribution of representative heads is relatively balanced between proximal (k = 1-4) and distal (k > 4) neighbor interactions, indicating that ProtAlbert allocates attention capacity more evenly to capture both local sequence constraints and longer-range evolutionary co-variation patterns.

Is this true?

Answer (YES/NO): NO